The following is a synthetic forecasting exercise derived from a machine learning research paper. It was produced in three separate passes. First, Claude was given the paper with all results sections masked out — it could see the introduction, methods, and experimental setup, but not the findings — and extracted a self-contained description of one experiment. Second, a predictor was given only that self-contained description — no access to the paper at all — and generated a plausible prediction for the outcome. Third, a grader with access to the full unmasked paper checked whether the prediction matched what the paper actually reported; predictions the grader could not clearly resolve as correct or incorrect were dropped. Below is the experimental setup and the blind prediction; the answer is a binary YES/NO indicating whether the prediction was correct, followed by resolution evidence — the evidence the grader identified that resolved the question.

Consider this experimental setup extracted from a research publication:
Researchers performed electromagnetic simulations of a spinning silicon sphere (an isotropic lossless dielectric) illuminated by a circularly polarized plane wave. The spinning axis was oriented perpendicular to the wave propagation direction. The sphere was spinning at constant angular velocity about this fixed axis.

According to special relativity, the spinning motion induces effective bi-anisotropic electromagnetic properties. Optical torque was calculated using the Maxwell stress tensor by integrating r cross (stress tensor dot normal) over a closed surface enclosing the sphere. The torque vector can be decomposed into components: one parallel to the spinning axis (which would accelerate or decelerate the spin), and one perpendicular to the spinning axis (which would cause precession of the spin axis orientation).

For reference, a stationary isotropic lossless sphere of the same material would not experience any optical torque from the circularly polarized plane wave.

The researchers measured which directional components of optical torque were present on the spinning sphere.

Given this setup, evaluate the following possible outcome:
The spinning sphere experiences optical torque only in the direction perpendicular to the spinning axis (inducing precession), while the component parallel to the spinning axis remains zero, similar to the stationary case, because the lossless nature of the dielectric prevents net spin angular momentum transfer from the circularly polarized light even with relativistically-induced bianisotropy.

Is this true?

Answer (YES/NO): YES